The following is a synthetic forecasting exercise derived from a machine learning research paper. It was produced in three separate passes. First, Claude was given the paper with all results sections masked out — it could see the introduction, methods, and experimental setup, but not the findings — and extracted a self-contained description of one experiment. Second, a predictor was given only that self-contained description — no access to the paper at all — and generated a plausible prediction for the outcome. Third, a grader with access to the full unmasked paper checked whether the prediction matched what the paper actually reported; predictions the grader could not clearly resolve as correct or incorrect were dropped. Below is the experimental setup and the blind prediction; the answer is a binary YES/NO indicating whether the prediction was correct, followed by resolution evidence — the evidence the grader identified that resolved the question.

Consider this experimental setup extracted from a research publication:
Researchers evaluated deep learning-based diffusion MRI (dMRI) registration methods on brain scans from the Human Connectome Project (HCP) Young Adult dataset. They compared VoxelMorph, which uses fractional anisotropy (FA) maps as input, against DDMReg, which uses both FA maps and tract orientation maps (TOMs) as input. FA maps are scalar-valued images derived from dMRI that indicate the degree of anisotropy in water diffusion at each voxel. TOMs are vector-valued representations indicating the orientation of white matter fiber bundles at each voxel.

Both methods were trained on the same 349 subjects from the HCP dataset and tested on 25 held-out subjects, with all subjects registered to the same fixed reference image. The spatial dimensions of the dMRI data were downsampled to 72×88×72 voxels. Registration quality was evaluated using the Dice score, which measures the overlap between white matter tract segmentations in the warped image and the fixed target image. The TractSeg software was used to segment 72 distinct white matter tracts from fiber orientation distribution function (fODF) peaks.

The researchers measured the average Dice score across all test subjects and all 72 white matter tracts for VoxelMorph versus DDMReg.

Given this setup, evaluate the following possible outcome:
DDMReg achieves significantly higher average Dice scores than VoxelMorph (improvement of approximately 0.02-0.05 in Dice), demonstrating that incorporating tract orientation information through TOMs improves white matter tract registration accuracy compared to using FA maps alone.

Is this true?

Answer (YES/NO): YES